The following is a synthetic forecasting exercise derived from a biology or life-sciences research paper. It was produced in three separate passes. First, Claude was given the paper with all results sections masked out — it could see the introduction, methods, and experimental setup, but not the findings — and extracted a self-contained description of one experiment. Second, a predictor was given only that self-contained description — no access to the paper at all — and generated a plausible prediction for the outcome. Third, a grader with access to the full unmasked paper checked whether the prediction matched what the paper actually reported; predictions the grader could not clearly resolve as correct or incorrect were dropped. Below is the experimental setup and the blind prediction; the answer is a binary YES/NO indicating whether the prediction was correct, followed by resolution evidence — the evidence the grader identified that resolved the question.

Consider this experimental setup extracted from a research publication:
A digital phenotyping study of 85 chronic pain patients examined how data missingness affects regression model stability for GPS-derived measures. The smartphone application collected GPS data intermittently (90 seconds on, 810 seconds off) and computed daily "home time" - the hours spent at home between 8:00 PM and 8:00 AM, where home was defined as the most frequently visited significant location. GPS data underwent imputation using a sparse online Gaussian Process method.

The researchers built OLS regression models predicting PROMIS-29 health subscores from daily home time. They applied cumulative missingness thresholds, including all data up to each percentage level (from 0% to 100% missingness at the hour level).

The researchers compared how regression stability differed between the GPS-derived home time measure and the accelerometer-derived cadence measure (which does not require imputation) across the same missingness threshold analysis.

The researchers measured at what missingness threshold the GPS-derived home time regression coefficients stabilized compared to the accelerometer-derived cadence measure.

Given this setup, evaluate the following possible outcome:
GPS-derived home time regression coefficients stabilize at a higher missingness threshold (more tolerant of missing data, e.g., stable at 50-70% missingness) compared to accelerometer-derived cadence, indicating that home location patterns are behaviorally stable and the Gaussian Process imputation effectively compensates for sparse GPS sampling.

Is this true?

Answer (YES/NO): YES